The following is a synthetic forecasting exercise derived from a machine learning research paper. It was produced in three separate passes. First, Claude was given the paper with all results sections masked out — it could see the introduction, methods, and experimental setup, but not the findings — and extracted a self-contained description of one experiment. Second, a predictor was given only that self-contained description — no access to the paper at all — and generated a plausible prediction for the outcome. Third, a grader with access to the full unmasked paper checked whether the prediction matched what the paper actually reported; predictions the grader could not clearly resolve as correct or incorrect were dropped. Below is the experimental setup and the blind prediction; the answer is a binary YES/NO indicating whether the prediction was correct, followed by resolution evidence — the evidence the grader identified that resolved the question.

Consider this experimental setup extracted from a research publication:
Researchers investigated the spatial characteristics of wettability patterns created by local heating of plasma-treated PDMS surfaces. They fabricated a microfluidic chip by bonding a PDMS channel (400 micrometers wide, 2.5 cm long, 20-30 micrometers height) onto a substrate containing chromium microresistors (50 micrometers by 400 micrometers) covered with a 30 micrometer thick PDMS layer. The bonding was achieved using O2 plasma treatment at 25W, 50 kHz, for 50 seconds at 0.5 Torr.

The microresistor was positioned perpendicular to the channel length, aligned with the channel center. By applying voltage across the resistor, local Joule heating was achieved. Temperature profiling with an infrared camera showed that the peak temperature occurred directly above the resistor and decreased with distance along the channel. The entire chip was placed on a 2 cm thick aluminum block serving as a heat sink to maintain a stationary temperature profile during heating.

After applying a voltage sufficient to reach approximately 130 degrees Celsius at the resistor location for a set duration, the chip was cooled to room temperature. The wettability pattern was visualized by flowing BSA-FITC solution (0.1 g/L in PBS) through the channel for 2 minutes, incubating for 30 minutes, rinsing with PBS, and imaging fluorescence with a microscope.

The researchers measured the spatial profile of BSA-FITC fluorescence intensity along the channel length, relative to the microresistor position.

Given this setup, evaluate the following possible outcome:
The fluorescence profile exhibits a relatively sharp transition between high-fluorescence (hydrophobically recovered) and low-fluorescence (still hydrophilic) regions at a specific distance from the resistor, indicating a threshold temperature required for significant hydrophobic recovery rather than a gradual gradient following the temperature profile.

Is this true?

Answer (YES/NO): NO